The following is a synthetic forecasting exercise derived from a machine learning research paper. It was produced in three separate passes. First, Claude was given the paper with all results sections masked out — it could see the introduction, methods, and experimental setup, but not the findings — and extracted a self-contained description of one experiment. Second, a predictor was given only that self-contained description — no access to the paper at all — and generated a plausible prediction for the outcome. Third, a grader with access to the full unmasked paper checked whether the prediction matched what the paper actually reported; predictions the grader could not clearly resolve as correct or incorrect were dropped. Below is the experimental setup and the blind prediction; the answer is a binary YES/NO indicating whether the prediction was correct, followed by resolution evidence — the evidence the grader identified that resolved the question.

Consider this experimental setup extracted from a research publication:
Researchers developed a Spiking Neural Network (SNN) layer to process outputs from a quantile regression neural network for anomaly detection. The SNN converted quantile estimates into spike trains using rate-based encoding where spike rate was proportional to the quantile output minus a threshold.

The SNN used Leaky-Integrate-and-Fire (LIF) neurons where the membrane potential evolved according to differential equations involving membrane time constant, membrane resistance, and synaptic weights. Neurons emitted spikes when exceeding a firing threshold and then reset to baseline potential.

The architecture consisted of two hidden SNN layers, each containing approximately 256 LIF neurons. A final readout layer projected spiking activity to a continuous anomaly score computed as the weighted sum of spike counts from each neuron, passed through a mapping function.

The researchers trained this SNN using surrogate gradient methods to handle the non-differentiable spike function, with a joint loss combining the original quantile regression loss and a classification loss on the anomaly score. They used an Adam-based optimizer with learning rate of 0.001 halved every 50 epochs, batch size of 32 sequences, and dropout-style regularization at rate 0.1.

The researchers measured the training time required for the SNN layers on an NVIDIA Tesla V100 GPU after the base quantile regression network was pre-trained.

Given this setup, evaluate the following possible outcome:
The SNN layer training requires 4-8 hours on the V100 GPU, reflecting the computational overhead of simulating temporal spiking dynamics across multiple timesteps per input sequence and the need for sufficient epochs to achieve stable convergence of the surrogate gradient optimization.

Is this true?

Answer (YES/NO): NO